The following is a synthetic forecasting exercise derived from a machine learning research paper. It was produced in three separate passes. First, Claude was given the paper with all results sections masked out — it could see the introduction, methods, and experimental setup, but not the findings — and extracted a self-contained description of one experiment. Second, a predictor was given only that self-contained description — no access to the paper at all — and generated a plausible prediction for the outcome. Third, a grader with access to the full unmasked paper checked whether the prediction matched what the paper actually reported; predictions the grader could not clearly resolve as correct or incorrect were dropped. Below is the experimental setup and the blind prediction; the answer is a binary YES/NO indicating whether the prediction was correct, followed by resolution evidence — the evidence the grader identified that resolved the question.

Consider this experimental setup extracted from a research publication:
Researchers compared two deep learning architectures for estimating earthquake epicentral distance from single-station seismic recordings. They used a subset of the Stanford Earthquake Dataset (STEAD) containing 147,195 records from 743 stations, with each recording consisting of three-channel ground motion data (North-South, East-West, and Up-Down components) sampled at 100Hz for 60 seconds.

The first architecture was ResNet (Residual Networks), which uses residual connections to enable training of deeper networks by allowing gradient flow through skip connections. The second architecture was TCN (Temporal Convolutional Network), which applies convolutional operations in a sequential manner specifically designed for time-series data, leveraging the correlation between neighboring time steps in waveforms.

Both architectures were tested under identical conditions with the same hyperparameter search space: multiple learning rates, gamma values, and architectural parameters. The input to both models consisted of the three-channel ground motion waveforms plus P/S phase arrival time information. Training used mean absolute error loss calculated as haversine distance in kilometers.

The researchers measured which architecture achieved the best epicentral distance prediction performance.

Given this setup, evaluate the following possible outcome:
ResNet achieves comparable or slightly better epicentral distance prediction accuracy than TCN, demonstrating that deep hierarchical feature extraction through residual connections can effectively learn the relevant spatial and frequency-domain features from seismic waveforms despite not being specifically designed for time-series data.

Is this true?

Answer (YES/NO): NO